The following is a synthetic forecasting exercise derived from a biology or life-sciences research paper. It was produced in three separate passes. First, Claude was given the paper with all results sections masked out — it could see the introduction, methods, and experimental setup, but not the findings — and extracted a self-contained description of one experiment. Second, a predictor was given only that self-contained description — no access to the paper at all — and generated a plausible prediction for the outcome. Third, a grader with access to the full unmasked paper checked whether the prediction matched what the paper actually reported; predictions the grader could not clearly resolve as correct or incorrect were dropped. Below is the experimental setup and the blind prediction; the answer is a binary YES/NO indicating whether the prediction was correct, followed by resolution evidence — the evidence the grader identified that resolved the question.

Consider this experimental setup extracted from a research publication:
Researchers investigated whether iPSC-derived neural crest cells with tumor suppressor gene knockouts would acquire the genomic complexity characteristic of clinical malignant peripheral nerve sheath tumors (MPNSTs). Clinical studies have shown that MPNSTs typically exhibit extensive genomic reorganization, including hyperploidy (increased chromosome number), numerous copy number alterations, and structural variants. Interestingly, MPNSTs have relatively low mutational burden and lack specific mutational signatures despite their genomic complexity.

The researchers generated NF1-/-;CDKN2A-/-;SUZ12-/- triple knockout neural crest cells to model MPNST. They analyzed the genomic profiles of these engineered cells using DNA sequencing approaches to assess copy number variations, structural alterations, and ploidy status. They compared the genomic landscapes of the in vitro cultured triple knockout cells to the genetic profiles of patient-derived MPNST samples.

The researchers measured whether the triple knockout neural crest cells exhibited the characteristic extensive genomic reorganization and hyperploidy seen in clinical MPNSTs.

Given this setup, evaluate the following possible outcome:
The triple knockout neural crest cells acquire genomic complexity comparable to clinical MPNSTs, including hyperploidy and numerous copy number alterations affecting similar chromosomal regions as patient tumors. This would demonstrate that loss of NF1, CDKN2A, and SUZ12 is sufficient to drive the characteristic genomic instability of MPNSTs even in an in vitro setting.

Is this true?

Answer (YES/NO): NO